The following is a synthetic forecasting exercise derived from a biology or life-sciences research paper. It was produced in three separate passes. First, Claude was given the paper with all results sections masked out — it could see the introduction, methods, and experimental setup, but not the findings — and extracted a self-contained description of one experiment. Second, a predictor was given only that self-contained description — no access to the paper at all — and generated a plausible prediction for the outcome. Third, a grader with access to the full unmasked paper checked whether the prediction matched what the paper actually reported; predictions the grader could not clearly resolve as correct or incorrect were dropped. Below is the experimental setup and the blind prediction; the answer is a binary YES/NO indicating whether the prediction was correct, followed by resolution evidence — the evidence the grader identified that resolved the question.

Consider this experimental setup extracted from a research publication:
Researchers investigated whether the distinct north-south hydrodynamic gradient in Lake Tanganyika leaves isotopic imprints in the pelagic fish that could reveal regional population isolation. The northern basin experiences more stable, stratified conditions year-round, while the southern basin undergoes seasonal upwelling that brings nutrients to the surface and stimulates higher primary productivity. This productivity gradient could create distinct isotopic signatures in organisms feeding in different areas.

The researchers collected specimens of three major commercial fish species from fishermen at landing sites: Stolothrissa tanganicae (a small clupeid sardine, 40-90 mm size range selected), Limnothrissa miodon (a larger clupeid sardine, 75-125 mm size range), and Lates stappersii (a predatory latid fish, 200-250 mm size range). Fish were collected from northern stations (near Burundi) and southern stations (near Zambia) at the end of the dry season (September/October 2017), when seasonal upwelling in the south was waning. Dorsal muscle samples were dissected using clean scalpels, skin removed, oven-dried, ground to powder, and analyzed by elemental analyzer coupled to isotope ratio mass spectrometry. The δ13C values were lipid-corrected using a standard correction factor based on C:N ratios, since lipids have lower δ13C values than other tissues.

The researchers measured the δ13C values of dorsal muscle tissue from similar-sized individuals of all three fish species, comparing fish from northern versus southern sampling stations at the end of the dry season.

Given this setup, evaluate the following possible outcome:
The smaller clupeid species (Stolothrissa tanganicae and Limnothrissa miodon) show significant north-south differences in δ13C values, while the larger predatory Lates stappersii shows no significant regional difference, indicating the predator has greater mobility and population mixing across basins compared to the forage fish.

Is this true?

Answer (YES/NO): NO